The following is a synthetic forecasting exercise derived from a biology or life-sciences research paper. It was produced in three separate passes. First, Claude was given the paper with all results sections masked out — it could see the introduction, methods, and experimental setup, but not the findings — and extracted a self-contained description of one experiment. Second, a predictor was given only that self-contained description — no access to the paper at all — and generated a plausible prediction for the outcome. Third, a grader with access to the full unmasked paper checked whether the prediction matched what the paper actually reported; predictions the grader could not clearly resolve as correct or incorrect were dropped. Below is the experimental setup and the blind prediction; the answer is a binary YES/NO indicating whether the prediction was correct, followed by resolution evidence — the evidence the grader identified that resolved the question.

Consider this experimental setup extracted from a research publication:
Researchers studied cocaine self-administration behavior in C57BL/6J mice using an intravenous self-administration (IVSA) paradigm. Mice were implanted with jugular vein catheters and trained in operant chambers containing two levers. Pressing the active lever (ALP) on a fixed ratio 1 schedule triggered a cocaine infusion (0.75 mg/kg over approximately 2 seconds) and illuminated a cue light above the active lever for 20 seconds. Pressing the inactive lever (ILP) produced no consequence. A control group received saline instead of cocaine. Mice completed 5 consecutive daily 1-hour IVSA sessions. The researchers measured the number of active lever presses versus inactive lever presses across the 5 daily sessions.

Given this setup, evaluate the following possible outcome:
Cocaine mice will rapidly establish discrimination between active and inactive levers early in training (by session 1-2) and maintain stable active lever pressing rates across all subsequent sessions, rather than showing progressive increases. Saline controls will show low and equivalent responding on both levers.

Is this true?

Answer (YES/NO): YES